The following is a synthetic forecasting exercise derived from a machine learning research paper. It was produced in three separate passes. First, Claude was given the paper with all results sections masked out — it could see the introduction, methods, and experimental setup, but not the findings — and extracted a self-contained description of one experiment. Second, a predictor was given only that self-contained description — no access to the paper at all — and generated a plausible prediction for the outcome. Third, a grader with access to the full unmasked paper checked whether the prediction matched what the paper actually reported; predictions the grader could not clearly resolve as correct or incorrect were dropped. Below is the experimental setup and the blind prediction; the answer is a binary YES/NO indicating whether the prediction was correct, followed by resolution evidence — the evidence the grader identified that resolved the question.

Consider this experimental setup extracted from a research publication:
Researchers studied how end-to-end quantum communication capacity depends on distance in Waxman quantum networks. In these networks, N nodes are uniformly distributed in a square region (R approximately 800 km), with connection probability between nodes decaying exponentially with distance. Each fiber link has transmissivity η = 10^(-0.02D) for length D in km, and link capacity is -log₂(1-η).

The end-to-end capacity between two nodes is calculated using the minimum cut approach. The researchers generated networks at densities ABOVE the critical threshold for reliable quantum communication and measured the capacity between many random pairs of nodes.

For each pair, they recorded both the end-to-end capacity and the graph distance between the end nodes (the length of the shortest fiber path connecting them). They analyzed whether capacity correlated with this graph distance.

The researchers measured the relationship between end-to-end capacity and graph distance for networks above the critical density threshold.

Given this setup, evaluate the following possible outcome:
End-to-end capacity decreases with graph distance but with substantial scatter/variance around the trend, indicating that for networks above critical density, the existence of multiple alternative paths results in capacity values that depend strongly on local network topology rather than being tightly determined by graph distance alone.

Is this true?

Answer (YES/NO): NO